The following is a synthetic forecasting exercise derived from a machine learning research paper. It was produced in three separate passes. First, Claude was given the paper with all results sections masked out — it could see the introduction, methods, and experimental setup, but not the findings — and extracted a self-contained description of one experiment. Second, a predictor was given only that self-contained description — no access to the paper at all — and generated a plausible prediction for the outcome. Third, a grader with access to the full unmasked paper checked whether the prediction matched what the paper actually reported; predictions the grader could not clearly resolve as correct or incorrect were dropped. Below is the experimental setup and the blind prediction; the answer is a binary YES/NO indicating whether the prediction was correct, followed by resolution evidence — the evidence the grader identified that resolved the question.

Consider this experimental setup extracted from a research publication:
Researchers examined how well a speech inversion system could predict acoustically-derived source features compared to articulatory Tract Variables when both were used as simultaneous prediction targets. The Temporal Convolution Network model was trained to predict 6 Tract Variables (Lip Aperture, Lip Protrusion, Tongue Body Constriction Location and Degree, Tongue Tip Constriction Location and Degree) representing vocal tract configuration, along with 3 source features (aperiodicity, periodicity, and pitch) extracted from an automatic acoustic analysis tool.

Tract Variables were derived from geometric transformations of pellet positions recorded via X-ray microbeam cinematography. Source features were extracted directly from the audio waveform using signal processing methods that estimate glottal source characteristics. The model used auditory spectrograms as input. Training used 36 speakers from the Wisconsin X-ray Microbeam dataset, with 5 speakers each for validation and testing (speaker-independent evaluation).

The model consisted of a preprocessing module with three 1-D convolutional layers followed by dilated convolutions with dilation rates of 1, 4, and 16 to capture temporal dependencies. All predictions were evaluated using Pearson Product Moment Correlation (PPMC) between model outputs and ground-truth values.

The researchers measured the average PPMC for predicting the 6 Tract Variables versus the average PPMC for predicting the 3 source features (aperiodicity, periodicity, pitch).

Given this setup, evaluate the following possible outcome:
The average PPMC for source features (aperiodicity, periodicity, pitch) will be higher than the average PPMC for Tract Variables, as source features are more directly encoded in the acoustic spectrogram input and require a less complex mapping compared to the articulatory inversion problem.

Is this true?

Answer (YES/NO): YES